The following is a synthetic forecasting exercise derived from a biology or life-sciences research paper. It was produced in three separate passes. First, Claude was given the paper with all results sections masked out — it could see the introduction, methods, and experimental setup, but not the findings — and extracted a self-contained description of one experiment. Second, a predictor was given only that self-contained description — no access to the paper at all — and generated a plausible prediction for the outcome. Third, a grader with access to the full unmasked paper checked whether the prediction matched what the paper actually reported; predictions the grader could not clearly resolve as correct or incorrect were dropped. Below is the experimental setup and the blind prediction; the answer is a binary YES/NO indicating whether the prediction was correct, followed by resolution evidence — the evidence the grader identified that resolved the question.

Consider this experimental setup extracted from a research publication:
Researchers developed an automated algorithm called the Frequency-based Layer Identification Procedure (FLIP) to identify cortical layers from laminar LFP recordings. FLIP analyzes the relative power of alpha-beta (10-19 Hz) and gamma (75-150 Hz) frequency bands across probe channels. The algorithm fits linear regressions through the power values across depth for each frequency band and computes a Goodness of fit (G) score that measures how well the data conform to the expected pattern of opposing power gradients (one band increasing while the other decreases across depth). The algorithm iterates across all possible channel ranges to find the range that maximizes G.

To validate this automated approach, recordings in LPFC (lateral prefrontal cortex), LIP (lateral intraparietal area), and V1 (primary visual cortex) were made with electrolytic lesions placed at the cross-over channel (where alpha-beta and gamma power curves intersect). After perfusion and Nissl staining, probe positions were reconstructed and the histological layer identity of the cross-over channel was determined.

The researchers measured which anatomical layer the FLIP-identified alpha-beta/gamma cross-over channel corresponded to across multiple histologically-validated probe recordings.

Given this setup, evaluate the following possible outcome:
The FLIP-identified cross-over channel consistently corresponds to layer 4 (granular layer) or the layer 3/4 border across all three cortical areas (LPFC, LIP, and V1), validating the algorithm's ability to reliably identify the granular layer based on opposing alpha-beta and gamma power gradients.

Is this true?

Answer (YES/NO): YES